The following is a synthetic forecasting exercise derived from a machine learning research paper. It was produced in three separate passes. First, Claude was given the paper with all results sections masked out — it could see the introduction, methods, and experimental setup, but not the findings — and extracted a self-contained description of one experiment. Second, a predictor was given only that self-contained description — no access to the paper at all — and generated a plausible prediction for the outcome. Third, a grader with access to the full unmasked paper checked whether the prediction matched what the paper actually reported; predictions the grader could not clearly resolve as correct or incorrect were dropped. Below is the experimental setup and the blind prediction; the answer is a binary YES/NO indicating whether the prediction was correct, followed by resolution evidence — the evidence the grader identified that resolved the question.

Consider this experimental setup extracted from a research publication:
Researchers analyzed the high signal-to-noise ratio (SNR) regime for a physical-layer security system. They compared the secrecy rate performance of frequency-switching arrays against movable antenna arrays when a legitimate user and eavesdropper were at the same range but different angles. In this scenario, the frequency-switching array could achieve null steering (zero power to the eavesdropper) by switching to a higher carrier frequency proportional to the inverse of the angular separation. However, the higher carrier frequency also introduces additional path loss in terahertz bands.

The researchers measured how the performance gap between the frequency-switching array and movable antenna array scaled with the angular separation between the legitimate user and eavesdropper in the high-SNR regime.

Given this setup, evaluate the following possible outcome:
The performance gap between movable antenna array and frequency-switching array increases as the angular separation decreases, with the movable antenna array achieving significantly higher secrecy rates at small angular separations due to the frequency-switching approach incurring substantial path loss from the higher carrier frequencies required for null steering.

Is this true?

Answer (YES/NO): YES